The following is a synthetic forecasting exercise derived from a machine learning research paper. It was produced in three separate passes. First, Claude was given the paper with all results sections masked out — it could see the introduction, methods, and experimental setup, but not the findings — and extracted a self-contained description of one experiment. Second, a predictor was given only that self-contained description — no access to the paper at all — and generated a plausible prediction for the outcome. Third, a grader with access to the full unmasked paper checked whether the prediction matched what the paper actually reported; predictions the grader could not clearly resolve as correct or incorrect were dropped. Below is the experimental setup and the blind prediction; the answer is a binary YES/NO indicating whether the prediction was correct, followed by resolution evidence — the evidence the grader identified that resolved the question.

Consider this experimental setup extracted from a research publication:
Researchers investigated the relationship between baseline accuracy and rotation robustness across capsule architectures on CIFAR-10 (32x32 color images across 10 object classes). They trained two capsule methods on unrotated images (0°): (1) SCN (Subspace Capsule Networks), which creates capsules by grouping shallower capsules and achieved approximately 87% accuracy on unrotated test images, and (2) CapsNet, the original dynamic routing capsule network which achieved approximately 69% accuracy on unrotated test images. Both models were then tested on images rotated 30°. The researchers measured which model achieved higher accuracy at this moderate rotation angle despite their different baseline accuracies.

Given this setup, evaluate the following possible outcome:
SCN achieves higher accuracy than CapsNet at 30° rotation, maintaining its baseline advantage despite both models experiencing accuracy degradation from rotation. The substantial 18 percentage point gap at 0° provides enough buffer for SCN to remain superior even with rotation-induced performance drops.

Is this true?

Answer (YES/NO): NO